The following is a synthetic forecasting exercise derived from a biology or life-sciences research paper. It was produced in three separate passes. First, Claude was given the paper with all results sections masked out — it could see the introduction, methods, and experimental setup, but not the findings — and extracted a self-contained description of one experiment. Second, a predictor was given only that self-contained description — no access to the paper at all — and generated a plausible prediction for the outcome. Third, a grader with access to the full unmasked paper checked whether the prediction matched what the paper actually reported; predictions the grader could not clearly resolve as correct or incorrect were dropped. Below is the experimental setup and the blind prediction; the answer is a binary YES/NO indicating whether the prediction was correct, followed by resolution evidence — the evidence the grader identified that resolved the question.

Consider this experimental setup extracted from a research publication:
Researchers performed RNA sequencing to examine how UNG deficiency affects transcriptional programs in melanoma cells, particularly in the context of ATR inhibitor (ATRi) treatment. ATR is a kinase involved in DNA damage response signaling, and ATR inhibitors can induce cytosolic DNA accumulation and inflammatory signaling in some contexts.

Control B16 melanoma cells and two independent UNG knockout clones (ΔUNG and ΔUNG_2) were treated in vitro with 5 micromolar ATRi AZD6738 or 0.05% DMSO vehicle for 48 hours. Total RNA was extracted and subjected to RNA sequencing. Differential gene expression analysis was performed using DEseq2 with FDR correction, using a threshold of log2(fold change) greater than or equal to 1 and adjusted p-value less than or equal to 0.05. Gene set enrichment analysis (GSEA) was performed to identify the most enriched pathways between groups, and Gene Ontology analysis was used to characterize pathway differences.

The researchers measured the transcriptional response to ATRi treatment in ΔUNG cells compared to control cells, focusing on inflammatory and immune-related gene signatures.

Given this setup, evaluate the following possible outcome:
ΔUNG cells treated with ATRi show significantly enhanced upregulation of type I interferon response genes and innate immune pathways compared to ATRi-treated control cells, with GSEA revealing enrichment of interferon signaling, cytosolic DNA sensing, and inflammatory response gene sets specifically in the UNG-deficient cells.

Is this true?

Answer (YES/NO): NO